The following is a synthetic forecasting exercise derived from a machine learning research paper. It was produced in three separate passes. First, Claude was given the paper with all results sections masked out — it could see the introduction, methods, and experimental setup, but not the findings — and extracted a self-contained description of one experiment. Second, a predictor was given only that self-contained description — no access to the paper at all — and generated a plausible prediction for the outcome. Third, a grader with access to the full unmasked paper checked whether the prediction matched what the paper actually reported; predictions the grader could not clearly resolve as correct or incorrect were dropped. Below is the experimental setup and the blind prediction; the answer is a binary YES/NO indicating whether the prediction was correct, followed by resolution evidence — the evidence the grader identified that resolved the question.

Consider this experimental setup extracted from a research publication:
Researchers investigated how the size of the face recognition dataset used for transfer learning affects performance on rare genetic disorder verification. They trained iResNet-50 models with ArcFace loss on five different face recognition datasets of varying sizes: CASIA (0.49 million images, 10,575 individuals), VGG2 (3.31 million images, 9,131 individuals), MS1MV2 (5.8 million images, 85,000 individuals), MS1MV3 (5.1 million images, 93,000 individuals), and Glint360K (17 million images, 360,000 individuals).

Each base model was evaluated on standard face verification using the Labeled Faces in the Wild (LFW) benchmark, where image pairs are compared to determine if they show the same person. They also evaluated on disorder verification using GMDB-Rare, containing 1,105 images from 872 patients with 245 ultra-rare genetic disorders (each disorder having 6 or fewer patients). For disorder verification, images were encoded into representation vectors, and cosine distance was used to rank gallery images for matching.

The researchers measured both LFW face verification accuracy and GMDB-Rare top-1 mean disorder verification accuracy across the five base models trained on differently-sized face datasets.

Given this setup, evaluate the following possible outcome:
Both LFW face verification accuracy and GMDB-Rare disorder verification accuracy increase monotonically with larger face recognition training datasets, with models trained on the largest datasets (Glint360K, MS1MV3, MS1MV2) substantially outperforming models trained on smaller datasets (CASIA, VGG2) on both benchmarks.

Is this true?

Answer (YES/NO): NO